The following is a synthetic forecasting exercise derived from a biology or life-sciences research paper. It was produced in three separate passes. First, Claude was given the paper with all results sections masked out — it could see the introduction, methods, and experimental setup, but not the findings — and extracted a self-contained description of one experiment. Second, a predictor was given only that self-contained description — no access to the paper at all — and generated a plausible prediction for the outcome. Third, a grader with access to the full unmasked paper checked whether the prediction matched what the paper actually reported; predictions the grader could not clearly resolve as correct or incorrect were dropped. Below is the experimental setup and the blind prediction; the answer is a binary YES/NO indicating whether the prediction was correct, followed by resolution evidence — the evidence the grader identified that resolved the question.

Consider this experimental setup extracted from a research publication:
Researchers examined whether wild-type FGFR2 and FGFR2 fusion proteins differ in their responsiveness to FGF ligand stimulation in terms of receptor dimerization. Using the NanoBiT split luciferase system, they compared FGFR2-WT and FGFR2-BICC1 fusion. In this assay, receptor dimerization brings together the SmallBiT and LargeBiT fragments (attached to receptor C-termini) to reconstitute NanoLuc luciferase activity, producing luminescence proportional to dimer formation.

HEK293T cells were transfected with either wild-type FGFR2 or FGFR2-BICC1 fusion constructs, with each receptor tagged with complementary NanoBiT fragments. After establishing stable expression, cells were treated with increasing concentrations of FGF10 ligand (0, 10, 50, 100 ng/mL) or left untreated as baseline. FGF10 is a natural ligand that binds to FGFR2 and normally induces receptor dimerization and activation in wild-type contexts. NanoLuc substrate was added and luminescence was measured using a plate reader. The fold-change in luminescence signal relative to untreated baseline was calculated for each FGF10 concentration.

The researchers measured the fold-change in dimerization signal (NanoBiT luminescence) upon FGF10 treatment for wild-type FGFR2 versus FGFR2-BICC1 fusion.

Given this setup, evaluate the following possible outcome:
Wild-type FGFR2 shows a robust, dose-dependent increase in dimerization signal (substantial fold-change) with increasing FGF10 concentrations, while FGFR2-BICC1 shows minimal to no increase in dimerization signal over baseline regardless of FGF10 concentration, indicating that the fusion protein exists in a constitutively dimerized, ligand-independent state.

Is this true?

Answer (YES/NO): NO